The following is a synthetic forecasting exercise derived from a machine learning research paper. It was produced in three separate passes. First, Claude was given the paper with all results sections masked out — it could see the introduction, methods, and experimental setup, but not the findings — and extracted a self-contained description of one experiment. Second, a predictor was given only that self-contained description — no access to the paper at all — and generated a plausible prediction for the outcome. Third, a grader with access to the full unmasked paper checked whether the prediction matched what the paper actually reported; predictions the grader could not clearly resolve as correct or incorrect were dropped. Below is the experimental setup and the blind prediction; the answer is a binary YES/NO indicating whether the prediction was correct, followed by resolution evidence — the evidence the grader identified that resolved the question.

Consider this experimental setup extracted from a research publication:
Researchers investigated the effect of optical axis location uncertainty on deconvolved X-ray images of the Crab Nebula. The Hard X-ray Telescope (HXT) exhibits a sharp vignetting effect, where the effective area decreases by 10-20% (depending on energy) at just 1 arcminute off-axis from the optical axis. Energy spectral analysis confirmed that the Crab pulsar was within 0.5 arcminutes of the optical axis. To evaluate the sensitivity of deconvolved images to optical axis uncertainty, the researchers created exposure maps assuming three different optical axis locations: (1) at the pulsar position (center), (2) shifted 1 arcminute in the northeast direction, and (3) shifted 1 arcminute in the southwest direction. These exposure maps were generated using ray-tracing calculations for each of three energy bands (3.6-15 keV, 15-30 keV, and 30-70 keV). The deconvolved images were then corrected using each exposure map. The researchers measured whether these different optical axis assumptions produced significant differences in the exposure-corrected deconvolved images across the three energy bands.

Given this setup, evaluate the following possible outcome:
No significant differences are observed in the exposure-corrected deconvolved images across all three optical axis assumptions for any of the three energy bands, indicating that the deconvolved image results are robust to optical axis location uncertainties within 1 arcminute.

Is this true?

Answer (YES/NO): YES